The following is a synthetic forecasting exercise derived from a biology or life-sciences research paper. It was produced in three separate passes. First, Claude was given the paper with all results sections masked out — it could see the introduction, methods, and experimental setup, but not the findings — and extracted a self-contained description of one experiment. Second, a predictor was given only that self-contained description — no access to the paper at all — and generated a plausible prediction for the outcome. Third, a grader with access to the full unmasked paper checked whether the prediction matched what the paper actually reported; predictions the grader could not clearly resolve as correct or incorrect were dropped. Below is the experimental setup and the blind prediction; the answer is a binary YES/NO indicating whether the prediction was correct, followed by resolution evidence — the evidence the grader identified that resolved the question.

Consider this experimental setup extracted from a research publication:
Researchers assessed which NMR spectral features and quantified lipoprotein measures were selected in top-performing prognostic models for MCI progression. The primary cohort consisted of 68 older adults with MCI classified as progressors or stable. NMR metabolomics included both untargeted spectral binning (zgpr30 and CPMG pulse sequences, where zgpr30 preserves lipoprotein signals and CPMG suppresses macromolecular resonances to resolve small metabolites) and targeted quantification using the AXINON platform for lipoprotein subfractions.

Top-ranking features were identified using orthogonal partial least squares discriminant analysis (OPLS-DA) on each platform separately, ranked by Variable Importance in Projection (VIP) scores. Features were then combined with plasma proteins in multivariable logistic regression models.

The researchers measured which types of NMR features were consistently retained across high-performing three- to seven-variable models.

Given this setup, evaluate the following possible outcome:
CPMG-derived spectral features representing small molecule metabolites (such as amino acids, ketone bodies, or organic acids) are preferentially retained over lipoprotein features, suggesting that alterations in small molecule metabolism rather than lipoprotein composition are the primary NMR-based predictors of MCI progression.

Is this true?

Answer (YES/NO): NO